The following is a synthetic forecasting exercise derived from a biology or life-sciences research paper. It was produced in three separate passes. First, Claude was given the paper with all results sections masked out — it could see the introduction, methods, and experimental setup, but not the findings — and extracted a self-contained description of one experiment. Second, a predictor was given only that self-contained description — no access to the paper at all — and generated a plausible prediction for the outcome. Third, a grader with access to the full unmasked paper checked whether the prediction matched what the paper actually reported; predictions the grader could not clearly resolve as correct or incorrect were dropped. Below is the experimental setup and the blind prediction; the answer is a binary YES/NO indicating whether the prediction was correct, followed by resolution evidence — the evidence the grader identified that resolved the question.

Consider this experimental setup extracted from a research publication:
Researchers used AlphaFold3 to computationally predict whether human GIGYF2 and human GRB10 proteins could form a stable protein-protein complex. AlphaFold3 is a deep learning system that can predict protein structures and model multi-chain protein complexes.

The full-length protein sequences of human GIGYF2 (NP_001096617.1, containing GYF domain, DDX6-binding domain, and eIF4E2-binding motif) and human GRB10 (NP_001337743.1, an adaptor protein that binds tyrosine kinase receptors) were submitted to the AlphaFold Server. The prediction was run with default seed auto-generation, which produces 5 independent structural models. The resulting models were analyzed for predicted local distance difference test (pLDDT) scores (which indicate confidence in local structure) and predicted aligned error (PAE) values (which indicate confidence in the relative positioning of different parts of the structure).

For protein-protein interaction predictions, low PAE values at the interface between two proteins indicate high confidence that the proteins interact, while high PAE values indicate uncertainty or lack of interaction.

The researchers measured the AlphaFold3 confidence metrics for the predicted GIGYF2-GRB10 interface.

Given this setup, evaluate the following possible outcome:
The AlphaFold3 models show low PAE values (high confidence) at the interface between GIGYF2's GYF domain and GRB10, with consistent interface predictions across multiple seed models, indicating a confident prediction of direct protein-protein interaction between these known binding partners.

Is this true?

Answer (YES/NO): NO